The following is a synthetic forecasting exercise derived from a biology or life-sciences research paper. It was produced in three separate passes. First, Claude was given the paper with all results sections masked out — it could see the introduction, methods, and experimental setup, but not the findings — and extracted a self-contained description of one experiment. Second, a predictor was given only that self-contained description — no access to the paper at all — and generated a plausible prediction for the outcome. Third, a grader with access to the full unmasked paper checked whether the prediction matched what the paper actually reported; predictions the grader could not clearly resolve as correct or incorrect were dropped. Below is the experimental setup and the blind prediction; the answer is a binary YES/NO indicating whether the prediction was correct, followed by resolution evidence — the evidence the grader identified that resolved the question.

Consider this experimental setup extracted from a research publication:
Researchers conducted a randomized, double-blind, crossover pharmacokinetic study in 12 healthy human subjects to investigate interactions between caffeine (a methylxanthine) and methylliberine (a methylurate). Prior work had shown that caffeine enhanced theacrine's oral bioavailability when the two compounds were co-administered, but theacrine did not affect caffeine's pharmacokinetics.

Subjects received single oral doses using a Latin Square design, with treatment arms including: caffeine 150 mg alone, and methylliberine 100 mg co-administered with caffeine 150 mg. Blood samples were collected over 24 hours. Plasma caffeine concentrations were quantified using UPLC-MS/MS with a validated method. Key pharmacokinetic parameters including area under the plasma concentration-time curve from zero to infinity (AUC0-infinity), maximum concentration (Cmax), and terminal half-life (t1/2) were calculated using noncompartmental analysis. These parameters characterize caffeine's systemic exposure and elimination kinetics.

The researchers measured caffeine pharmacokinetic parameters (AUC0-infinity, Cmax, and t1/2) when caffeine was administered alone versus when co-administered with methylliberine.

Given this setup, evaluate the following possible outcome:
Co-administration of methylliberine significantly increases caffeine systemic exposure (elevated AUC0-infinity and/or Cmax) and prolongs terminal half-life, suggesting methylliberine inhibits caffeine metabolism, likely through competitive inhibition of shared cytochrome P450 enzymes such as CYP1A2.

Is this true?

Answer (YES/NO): YES